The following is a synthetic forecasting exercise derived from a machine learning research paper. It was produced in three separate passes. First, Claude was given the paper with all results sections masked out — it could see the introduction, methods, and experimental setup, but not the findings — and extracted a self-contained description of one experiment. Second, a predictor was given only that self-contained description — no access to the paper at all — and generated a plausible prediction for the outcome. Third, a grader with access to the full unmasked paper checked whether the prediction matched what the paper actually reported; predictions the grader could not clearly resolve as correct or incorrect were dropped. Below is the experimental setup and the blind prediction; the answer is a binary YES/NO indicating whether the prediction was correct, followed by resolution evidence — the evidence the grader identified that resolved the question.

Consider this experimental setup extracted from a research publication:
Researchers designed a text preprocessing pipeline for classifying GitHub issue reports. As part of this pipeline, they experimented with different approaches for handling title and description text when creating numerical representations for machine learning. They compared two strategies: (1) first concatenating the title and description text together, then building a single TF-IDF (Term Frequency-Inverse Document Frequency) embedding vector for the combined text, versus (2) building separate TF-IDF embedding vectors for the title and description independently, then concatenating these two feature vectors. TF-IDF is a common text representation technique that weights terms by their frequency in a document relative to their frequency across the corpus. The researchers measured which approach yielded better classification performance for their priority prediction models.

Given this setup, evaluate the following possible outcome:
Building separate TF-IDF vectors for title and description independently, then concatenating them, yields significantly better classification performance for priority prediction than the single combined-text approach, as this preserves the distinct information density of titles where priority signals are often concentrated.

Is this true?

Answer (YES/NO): NO